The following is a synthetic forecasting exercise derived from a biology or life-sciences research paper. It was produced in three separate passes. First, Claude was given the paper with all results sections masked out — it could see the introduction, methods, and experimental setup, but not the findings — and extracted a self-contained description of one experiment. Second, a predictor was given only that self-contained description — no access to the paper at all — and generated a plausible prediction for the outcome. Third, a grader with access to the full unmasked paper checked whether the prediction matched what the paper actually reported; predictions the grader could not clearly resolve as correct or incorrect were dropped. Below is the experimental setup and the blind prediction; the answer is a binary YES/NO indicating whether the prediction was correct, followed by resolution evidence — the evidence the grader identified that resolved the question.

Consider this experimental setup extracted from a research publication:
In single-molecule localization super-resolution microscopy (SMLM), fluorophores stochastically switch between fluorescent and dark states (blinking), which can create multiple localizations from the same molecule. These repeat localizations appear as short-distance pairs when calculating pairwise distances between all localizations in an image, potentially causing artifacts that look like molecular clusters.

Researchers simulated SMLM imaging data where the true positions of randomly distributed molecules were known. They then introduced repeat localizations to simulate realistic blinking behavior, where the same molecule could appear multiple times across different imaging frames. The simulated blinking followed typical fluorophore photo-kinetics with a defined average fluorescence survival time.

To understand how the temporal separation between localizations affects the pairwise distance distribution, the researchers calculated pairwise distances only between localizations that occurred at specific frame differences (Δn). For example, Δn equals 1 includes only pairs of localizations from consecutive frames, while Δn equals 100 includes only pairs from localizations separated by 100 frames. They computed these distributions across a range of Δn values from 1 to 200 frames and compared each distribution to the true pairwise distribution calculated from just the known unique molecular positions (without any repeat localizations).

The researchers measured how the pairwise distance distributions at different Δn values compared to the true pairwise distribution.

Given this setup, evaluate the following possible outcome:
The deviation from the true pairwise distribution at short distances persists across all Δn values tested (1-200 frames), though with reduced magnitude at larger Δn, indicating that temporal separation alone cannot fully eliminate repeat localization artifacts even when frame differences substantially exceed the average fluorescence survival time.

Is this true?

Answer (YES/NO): NO